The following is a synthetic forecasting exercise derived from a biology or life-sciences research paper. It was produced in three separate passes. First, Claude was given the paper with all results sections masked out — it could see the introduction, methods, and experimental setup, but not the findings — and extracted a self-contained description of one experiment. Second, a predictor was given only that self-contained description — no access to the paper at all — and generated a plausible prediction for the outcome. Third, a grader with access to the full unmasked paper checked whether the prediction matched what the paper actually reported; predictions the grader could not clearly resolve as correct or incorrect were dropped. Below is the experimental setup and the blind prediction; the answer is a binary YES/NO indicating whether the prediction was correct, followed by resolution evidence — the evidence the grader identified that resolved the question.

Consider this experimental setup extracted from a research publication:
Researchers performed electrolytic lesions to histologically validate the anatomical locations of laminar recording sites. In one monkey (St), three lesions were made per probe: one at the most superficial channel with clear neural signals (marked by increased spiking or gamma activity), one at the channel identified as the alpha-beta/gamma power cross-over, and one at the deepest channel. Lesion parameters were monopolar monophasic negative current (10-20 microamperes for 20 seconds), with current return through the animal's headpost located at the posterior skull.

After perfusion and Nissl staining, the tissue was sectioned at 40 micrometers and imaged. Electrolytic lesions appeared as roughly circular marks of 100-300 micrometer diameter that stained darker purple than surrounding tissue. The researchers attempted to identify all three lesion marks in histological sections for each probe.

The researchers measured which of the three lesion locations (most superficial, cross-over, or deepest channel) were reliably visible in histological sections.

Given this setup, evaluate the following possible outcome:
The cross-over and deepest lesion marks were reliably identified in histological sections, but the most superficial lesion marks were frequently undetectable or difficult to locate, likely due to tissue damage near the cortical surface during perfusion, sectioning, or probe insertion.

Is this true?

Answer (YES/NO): YES